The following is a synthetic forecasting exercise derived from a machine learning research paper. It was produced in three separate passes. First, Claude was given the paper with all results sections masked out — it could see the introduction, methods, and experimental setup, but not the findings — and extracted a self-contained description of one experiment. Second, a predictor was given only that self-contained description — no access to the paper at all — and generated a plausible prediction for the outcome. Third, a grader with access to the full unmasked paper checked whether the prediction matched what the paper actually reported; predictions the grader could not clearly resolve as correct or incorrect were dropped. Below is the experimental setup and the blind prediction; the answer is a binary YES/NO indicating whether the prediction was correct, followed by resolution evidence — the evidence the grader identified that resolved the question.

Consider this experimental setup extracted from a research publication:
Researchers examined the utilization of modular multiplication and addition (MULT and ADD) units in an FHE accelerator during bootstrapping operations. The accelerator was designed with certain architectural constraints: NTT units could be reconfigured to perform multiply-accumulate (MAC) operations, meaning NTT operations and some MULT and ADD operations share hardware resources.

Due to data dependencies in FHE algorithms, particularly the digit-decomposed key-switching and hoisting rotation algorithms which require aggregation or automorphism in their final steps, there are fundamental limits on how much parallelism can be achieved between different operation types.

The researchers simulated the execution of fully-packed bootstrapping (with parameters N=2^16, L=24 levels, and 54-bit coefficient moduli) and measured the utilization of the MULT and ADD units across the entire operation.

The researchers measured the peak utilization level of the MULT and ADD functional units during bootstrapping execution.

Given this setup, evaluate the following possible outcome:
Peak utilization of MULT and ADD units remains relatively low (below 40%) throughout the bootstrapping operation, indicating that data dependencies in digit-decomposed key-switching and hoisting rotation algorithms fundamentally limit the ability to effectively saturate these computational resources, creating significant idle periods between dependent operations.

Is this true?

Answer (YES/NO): NO